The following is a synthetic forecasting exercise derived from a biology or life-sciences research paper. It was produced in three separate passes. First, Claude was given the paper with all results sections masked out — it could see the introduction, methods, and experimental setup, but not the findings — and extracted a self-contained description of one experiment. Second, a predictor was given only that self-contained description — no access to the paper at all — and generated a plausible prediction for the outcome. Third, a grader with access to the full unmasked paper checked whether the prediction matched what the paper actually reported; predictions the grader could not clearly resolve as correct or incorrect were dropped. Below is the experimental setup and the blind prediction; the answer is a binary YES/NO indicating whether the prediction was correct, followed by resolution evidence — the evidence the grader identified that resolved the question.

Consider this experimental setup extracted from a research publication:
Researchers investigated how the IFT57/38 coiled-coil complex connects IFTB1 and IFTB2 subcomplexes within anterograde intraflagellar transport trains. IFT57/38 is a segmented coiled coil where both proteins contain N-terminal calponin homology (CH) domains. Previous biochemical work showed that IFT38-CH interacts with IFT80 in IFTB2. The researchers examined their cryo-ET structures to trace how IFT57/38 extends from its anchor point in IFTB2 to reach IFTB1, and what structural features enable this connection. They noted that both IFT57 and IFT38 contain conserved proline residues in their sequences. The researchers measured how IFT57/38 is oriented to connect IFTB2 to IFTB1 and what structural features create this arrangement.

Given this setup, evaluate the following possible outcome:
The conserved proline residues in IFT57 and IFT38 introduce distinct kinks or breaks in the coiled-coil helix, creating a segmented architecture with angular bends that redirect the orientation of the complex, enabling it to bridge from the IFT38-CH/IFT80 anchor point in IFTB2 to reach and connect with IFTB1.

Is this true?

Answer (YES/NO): YES